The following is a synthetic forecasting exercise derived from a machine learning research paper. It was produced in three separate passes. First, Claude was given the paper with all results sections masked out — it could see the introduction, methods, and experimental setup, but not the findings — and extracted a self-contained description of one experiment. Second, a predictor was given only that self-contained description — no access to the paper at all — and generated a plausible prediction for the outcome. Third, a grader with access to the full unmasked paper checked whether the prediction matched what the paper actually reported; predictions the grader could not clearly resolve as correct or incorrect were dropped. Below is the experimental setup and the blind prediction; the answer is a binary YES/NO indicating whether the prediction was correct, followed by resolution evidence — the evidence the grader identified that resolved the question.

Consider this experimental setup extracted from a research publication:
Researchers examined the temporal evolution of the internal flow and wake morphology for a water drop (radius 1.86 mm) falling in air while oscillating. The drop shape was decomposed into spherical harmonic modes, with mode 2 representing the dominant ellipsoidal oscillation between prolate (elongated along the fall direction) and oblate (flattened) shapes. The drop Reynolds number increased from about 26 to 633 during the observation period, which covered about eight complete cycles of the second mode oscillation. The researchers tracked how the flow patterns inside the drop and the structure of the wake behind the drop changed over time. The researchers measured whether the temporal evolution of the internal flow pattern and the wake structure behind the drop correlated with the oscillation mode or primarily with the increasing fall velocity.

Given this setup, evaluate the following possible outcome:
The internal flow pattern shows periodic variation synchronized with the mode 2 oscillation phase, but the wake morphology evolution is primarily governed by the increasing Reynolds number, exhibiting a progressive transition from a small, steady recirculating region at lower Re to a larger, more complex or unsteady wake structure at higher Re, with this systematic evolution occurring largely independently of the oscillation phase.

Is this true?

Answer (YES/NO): NO